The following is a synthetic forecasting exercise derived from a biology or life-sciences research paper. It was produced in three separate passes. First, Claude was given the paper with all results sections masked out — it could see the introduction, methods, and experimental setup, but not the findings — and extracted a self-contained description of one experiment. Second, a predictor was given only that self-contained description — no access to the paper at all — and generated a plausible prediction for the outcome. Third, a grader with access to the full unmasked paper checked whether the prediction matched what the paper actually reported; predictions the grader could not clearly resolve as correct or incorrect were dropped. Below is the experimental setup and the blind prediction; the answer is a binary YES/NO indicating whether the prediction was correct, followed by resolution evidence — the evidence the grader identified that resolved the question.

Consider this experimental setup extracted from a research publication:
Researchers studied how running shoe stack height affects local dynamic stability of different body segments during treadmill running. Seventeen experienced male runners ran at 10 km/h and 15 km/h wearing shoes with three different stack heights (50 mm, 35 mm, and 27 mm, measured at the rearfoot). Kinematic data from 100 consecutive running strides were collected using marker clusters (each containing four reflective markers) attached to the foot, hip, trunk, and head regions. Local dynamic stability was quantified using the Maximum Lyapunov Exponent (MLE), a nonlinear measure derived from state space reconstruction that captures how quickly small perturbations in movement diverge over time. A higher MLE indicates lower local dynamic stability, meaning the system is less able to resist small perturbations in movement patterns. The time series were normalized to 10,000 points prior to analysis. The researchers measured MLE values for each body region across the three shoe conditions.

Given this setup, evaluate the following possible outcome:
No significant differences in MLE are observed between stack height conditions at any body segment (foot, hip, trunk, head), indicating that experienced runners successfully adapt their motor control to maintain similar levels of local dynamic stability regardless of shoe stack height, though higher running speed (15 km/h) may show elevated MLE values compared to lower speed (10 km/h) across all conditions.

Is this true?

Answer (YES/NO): NO